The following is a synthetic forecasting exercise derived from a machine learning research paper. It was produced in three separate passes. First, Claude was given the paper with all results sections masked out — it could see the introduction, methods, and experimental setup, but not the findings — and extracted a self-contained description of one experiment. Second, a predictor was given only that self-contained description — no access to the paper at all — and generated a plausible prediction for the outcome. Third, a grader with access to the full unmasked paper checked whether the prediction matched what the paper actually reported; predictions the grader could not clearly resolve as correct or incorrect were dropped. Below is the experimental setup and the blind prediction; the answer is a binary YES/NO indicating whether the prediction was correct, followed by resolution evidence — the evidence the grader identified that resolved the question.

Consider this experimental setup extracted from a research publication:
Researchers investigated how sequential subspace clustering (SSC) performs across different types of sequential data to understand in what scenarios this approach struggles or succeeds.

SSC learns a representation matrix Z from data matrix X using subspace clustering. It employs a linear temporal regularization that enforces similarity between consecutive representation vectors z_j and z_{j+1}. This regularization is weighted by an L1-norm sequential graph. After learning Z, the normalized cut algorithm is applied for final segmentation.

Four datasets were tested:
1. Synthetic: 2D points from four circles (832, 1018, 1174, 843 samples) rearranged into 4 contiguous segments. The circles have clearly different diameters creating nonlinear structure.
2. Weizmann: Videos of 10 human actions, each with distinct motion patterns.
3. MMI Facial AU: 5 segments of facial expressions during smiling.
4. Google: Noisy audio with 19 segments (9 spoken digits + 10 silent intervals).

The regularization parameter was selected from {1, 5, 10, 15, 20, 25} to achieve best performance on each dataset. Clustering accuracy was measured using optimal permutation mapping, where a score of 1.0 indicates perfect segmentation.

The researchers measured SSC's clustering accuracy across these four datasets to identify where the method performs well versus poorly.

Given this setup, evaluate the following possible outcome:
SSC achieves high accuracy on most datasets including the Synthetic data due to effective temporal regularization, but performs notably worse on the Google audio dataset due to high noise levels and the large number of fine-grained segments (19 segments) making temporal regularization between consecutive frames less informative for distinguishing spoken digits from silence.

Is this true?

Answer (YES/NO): NO